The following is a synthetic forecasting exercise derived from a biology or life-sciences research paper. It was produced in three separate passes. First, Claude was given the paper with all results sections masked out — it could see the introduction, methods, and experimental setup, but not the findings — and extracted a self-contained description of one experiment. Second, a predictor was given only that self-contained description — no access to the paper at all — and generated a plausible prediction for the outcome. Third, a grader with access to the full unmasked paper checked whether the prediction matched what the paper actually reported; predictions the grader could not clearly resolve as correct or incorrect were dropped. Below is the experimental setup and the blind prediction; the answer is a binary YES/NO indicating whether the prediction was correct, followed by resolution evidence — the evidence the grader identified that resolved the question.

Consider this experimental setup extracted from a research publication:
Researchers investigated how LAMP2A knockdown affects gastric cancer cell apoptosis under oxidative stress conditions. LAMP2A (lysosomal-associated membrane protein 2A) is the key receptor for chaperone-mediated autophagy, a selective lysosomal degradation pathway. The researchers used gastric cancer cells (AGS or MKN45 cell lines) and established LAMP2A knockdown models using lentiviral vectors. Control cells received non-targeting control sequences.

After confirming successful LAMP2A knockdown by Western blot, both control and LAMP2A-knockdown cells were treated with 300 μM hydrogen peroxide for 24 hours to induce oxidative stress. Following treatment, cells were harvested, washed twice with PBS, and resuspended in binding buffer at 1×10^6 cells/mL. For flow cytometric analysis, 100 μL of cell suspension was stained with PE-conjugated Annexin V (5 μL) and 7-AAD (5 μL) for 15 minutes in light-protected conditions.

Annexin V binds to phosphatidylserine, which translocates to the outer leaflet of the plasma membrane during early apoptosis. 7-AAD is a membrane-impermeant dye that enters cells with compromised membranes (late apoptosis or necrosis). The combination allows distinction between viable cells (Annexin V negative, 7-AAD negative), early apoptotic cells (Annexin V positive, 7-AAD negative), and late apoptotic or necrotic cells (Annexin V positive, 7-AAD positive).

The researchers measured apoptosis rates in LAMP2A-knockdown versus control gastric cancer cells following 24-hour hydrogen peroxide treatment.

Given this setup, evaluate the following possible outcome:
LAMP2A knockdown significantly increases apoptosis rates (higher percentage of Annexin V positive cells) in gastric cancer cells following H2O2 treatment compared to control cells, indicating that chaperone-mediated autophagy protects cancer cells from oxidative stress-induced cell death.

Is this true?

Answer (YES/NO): YES